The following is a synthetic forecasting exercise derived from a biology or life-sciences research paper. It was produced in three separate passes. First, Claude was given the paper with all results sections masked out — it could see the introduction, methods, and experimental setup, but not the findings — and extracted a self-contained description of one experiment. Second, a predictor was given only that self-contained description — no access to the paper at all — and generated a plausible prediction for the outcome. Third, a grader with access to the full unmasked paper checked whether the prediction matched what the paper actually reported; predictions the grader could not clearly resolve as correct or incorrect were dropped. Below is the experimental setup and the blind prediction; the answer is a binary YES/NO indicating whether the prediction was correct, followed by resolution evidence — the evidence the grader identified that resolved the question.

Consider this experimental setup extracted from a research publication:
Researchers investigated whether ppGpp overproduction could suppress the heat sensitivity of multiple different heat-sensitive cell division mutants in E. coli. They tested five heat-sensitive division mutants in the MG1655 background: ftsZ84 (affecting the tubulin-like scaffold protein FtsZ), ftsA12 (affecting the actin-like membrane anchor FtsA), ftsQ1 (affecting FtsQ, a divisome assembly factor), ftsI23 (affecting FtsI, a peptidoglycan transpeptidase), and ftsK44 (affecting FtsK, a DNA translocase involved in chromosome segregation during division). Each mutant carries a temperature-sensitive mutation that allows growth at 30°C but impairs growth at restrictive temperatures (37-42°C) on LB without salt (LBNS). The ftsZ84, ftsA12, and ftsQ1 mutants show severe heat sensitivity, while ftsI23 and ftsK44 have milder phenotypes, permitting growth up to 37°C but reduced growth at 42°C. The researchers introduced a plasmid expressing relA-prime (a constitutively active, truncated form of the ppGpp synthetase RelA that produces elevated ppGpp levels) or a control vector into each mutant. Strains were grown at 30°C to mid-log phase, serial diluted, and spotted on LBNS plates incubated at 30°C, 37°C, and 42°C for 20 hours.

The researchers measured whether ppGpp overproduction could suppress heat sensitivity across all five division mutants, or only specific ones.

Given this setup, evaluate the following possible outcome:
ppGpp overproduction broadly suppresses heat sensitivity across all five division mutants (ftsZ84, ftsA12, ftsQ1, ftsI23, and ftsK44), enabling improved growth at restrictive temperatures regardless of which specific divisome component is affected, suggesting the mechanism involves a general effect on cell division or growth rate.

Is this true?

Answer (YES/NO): NO